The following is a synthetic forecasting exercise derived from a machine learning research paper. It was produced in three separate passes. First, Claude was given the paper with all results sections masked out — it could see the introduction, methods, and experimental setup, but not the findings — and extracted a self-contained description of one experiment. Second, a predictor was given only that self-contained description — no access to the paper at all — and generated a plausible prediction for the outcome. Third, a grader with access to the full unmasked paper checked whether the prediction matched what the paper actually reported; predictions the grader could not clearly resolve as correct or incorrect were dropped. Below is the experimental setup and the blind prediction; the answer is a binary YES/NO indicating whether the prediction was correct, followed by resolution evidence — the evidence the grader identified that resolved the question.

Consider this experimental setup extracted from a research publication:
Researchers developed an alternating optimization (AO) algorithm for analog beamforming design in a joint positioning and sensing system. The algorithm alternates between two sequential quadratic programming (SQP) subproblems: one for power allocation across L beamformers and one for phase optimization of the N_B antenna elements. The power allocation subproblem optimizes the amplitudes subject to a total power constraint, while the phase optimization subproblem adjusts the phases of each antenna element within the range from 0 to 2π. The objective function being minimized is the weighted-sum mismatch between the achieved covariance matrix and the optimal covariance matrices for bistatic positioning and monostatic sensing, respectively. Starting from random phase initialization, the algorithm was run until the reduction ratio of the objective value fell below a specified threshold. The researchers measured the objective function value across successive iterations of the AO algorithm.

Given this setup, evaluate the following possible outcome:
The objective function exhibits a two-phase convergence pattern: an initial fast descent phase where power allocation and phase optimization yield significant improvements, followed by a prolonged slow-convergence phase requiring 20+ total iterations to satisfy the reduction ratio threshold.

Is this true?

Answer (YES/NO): NO